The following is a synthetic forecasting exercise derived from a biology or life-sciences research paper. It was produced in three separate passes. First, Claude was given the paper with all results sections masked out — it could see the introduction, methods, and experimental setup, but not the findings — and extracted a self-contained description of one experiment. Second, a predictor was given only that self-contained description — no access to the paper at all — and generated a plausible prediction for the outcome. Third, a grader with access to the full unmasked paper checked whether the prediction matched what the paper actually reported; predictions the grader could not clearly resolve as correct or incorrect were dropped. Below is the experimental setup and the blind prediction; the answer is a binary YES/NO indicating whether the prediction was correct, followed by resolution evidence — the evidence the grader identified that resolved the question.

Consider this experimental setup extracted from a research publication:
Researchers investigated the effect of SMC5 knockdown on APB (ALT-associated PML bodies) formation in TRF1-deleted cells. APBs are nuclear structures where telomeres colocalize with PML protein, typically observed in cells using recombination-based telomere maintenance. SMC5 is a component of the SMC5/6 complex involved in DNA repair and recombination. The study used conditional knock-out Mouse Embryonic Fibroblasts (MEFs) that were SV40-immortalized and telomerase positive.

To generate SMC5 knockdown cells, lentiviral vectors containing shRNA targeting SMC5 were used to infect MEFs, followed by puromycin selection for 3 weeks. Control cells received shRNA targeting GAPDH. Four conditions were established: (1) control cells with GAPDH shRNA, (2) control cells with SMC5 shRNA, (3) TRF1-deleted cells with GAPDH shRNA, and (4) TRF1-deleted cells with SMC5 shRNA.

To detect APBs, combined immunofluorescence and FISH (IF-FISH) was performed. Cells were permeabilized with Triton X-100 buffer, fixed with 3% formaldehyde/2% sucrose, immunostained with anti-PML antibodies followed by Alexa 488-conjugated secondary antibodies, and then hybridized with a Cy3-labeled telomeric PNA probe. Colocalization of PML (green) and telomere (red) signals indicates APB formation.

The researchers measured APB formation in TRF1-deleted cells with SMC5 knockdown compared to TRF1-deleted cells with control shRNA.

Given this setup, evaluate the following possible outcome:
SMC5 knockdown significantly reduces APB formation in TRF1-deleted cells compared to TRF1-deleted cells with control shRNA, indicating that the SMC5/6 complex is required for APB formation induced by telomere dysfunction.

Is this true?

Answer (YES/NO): YES